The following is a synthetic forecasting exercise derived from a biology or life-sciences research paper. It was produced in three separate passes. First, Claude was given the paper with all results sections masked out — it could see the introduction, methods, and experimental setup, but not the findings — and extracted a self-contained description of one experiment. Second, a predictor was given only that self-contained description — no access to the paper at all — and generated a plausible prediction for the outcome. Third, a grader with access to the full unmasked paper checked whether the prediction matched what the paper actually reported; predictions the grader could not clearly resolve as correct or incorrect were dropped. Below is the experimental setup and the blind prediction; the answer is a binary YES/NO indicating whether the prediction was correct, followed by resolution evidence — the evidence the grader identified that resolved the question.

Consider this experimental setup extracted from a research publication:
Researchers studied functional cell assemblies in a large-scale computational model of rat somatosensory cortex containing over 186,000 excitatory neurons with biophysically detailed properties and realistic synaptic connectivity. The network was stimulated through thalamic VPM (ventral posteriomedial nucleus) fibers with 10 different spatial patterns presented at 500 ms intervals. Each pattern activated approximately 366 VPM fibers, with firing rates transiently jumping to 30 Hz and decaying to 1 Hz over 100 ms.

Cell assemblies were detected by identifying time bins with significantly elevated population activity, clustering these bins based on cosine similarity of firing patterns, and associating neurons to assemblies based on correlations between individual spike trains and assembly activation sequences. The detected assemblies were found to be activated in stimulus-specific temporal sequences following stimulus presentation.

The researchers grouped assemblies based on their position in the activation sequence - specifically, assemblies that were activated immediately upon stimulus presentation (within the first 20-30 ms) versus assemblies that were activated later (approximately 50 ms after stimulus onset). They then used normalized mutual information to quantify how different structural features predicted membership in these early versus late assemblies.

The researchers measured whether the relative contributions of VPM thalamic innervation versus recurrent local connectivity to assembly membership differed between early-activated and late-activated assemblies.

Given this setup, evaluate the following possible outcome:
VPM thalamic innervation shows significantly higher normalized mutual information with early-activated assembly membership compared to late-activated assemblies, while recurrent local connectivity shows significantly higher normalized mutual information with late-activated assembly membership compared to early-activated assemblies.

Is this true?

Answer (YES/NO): YES